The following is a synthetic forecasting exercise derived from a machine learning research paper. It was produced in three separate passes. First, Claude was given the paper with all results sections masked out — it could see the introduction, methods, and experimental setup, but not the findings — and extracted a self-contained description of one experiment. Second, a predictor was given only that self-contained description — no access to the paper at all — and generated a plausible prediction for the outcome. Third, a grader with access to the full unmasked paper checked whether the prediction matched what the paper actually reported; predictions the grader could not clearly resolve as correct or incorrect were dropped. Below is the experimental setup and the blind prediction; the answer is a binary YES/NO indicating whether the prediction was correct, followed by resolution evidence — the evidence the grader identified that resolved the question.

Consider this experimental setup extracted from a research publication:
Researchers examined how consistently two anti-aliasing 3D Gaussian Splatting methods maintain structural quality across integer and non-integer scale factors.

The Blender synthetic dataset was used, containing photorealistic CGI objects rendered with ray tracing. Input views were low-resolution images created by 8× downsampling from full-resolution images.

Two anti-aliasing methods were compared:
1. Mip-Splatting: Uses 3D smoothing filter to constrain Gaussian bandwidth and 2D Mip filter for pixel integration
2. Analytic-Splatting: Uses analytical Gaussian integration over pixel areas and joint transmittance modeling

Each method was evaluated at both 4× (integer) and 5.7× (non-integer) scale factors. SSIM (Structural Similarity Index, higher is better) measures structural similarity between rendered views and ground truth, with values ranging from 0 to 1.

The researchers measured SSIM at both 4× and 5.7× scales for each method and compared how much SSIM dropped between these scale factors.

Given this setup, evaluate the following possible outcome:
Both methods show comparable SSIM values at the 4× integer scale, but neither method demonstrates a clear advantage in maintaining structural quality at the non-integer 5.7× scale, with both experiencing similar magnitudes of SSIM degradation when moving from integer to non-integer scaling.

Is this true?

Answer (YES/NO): NO